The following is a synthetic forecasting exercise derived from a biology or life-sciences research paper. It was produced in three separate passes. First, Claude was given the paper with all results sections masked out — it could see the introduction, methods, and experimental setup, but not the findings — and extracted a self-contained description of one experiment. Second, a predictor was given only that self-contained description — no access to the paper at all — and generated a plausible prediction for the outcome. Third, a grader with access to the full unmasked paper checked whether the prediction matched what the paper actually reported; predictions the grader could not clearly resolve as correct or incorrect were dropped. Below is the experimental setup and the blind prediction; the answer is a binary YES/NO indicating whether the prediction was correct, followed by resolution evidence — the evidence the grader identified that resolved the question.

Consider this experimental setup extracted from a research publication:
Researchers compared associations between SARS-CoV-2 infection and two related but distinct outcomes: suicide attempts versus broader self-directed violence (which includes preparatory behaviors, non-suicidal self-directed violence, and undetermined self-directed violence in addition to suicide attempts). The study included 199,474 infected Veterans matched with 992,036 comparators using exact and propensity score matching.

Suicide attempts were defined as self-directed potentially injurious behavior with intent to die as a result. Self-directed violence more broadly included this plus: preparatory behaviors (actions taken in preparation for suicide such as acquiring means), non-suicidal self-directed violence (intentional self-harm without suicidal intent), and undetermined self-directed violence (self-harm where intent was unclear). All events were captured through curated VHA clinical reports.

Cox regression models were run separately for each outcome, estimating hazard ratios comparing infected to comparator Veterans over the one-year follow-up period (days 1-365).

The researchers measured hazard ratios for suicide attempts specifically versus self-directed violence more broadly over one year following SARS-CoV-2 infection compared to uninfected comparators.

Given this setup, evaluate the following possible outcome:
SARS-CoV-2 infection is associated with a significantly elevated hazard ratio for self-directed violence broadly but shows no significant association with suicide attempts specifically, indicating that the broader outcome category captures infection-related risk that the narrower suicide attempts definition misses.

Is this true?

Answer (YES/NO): NO